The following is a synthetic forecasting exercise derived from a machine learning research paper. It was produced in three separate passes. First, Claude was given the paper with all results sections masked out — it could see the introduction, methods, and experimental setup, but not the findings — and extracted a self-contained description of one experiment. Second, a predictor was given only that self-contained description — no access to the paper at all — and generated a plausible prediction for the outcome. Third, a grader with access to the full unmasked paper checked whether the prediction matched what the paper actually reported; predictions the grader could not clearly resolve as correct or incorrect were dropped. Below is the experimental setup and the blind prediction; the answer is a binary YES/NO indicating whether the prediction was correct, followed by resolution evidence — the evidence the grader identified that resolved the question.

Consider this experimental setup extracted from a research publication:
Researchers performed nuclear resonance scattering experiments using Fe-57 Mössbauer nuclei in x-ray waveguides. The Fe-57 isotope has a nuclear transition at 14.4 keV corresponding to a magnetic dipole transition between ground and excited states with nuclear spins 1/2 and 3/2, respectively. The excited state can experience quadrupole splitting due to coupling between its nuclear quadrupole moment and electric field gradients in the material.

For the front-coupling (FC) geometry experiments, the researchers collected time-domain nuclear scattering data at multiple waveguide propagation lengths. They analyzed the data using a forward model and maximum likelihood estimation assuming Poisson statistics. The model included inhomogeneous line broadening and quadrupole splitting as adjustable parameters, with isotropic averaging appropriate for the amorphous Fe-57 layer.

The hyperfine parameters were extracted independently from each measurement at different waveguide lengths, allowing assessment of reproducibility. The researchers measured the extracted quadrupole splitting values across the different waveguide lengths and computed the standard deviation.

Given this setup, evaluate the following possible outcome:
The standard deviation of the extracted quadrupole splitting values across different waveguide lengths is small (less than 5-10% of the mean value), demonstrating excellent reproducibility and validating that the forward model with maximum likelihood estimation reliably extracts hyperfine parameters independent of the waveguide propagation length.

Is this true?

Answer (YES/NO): NO